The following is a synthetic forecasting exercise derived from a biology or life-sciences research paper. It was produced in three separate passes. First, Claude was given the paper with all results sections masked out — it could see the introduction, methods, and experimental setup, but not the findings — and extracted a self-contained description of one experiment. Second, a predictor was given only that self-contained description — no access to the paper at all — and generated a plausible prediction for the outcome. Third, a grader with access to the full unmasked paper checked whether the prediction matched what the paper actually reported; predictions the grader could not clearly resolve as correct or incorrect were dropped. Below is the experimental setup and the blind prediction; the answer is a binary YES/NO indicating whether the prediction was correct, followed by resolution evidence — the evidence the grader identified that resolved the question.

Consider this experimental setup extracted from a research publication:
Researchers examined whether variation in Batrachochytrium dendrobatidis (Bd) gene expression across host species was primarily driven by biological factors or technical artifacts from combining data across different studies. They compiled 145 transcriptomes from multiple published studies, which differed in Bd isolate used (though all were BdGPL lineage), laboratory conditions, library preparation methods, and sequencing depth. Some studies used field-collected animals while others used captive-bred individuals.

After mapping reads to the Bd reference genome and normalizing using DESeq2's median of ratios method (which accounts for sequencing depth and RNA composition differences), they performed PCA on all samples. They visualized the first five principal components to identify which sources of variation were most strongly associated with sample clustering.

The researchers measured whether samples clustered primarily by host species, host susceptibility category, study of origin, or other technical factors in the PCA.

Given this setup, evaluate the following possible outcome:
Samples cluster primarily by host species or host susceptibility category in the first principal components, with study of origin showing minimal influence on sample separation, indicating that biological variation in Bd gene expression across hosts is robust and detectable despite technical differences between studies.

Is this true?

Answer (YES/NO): YES